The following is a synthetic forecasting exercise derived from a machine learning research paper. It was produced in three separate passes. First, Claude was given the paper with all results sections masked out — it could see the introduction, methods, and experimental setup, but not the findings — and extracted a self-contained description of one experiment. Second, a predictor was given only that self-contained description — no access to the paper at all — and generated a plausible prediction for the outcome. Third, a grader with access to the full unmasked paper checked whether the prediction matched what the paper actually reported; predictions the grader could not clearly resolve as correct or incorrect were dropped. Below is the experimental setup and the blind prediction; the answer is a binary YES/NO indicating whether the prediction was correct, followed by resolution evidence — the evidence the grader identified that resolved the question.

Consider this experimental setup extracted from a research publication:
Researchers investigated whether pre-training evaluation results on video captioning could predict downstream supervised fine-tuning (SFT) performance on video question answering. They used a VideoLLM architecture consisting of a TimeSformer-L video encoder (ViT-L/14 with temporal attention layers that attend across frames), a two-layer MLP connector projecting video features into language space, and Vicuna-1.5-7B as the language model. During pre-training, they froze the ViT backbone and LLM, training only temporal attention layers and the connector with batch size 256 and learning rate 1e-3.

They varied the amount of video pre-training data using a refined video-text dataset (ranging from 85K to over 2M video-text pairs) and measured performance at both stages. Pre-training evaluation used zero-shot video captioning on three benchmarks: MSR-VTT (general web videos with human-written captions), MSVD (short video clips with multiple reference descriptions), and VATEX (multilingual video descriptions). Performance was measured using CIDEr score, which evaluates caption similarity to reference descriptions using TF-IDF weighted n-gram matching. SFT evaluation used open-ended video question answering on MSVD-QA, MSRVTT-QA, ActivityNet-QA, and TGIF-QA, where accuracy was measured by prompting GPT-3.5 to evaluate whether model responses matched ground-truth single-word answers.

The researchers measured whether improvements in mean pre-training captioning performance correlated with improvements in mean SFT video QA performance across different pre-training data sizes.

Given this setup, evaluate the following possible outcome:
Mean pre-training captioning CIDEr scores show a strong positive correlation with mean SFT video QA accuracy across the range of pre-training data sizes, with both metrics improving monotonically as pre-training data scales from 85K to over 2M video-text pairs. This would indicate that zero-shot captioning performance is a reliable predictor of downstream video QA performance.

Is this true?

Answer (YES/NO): NO